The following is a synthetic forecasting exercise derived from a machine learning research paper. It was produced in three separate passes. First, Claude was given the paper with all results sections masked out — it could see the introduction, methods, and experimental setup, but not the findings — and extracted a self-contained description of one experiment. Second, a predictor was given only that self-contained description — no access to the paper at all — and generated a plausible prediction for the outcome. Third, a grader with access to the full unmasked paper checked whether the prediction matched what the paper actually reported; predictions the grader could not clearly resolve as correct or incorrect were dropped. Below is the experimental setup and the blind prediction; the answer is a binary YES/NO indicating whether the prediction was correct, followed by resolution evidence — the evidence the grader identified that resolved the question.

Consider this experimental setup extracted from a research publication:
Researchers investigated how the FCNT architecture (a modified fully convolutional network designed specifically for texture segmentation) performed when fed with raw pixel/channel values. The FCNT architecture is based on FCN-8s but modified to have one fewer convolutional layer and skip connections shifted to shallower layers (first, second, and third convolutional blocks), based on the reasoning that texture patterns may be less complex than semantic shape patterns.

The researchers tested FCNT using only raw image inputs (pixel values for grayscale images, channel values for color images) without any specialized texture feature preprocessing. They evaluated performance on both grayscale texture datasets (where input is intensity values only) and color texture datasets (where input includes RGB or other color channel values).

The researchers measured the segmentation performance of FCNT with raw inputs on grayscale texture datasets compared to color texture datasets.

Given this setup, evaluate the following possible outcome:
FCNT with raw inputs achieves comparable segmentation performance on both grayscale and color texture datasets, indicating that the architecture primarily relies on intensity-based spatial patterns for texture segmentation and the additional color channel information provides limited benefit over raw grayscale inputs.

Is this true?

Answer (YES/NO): NO